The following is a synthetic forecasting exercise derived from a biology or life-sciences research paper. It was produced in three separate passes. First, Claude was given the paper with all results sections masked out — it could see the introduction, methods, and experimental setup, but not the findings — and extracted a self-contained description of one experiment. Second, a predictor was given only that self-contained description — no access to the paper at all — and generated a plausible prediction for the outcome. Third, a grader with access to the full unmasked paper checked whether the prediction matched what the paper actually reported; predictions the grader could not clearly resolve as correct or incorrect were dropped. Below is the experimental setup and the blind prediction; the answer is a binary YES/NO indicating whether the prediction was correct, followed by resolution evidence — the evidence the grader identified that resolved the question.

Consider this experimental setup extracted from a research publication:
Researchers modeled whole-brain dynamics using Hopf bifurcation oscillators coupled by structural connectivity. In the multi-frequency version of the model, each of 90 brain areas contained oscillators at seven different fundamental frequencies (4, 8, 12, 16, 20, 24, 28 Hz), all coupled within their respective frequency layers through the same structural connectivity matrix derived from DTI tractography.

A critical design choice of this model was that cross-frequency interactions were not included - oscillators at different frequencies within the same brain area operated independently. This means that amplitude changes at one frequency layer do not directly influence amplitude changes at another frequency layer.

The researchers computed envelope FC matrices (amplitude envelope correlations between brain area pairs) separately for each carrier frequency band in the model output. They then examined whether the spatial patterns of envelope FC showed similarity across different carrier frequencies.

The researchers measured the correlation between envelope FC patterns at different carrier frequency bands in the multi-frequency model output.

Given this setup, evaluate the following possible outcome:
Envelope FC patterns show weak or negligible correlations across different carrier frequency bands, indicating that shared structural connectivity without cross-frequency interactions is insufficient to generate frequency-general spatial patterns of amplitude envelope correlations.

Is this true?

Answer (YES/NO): NO